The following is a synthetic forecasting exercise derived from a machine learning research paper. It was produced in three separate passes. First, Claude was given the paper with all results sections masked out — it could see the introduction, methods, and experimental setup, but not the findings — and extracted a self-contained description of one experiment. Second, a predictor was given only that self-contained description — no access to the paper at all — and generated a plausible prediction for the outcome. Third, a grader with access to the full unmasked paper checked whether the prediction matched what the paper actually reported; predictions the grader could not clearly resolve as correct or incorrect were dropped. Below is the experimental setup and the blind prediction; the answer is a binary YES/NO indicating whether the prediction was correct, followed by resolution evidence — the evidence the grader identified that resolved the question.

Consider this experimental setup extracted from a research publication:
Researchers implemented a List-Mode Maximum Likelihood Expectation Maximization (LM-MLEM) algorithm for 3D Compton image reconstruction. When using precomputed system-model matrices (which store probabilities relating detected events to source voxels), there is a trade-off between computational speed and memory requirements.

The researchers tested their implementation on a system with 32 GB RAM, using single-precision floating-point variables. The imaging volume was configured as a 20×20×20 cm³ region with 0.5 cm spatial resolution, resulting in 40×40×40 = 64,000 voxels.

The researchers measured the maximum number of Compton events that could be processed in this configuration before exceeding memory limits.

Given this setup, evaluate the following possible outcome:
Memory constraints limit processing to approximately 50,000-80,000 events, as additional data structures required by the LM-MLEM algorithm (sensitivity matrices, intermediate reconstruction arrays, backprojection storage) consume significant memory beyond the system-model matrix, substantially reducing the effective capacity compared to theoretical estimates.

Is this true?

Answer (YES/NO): NO